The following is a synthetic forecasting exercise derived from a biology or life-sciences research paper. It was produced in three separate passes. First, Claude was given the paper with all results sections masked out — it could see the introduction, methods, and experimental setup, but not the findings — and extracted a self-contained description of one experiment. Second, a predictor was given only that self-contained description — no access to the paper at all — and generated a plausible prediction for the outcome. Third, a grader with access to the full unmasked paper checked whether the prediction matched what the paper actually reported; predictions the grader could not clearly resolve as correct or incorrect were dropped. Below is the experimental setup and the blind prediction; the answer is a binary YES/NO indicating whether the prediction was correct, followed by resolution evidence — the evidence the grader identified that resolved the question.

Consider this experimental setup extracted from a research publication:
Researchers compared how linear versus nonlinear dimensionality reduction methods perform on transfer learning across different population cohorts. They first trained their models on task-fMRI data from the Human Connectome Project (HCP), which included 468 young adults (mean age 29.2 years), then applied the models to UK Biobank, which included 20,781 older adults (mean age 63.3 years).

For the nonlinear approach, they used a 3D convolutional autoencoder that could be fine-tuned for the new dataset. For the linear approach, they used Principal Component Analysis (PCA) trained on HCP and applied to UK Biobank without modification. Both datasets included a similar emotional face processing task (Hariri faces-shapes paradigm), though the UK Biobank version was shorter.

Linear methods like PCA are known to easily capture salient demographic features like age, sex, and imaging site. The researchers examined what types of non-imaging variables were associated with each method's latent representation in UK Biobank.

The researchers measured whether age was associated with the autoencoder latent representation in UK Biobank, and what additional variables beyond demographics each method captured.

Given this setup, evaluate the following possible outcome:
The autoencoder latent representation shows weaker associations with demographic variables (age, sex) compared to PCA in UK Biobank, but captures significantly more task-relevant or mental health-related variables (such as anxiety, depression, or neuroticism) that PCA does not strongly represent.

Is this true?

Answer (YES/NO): NO